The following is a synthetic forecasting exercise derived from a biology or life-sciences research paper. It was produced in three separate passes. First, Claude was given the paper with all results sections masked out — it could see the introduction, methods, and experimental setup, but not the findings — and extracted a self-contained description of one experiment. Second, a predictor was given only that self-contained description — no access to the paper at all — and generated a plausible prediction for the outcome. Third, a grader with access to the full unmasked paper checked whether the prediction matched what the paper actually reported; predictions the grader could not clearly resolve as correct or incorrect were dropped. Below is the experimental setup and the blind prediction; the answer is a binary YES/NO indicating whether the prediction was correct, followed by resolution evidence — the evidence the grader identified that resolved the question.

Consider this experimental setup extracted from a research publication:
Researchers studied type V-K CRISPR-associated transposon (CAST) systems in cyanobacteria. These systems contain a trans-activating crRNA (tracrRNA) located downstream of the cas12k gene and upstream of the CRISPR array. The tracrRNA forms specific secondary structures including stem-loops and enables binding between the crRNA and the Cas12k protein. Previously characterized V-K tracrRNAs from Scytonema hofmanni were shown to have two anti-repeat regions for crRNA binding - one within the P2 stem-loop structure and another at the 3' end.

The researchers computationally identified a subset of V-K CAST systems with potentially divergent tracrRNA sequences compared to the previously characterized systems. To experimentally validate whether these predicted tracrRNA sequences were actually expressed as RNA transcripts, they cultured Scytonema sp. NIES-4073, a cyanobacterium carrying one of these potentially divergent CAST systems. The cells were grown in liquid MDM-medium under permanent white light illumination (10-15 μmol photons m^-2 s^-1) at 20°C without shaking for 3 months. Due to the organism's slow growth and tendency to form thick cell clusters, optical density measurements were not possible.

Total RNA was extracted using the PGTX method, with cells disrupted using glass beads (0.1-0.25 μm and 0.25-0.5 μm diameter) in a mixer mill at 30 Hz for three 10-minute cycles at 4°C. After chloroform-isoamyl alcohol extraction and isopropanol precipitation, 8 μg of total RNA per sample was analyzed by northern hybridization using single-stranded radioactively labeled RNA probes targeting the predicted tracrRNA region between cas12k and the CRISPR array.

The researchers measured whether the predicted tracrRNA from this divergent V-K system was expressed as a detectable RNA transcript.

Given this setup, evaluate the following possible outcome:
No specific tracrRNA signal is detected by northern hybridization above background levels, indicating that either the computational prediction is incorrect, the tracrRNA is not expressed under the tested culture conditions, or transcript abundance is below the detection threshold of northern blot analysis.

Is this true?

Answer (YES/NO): NO